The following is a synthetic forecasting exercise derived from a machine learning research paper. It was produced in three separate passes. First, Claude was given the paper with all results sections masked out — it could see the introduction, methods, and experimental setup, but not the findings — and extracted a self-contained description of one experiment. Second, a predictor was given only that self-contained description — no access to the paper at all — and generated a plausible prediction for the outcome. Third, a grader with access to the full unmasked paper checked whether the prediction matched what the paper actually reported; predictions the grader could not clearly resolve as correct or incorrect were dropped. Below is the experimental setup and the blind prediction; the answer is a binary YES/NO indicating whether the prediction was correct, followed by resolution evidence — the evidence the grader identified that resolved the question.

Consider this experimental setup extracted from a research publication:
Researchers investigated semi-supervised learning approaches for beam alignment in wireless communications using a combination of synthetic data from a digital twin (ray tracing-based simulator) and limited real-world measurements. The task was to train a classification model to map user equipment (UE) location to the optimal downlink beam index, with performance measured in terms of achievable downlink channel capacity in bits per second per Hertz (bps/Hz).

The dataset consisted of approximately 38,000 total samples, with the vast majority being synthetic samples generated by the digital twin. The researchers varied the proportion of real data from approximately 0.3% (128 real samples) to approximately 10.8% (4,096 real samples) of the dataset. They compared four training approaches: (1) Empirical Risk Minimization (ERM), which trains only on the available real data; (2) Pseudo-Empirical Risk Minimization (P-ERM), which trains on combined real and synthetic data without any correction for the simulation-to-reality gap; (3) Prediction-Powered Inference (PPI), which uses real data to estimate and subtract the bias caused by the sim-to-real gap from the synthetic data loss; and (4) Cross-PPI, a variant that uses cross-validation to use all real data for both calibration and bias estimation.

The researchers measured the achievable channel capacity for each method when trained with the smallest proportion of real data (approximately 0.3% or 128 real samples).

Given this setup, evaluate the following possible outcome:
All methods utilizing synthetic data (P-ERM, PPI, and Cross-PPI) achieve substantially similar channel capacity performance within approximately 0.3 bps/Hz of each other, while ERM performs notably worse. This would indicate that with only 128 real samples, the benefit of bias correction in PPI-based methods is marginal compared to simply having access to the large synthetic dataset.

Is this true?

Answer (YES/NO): NO